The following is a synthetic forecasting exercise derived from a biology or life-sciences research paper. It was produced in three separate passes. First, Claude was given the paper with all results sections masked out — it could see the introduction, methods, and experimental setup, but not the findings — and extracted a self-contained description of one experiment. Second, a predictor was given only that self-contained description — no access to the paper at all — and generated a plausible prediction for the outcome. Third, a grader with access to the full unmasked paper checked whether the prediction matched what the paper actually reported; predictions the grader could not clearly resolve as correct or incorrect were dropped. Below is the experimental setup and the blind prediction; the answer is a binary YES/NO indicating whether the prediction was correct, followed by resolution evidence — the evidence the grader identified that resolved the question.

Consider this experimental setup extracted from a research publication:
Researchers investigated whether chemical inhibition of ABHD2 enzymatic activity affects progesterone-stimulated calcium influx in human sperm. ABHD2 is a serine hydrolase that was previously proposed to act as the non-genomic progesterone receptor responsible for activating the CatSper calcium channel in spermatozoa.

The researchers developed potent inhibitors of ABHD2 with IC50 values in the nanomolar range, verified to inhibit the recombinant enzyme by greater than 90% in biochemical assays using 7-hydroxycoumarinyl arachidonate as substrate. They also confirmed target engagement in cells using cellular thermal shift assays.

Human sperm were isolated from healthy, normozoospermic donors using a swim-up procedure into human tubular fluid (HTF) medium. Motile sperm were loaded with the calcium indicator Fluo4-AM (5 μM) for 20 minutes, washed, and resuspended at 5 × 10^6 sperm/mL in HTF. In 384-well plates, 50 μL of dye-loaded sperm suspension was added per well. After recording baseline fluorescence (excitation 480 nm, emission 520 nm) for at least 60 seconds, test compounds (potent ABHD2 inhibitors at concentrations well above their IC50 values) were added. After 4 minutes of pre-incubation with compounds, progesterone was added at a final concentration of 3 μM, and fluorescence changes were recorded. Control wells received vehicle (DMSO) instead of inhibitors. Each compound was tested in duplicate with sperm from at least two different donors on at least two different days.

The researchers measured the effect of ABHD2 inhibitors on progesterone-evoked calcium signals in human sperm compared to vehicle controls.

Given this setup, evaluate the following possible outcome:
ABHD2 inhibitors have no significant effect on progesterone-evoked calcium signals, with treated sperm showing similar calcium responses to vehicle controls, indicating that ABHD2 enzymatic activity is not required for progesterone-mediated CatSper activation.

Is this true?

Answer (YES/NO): YES